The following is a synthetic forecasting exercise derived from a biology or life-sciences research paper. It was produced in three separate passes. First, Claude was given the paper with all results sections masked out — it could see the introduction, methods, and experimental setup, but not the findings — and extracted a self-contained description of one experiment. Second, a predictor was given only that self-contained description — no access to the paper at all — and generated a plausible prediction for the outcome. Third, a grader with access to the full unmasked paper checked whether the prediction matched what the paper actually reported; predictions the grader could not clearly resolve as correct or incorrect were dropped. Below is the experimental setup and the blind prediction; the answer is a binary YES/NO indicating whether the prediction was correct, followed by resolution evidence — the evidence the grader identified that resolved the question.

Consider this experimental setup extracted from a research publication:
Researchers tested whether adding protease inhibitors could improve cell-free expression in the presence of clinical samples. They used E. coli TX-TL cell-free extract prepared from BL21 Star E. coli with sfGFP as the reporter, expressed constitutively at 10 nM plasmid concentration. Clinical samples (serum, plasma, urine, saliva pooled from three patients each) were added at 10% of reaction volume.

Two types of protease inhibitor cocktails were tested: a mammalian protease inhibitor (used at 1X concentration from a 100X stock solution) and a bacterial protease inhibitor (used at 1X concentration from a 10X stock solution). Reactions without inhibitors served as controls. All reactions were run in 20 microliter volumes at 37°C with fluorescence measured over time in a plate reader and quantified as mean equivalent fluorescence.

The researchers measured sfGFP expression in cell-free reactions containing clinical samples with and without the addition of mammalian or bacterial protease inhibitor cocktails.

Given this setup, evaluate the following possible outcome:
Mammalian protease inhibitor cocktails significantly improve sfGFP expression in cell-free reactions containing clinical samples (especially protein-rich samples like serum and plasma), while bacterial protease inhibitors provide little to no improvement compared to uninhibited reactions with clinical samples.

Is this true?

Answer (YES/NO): NO